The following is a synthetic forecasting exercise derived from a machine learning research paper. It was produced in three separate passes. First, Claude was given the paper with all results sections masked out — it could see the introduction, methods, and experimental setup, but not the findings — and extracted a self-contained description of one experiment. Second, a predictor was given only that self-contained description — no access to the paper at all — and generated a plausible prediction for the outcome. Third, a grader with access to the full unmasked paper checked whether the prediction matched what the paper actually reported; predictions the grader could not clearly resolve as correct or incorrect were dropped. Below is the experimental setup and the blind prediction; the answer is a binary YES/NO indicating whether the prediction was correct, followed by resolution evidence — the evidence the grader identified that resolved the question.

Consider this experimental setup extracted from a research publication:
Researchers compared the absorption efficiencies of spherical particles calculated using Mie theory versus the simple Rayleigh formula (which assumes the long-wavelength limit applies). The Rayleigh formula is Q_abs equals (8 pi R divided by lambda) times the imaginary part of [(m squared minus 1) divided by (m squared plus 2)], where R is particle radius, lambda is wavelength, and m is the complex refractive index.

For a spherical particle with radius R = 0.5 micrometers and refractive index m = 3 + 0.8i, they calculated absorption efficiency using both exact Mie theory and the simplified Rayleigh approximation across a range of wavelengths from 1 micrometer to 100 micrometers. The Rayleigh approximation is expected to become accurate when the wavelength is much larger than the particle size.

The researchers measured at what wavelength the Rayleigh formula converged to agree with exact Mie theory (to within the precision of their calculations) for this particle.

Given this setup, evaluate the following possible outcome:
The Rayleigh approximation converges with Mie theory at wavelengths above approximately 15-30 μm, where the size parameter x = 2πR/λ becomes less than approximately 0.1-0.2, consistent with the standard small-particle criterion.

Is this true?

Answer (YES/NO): YES